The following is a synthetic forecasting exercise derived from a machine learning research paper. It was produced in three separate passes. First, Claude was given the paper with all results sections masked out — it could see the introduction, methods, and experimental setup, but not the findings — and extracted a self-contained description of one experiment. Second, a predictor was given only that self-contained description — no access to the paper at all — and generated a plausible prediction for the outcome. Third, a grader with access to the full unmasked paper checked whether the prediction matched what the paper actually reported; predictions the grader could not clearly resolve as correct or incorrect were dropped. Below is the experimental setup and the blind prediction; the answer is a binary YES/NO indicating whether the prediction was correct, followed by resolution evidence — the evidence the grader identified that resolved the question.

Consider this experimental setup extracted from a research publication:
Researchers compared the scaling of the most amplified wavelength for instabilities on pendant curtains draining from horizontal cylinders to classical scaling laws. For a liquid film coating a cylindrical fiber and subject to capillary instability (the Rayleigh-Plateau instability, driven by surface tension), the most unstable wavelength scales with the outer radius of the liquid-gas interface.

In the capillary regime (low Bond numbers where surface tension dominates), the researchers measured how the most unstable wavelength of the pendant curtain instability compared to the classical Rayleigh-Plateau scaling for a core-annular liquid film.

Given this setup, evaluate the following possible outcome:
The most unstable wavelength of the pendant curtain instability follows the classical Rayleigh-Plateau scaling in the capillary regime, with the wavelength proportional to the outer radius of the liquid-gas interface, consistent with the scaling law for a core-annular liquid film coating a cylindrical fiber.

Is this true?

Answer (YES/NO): NO